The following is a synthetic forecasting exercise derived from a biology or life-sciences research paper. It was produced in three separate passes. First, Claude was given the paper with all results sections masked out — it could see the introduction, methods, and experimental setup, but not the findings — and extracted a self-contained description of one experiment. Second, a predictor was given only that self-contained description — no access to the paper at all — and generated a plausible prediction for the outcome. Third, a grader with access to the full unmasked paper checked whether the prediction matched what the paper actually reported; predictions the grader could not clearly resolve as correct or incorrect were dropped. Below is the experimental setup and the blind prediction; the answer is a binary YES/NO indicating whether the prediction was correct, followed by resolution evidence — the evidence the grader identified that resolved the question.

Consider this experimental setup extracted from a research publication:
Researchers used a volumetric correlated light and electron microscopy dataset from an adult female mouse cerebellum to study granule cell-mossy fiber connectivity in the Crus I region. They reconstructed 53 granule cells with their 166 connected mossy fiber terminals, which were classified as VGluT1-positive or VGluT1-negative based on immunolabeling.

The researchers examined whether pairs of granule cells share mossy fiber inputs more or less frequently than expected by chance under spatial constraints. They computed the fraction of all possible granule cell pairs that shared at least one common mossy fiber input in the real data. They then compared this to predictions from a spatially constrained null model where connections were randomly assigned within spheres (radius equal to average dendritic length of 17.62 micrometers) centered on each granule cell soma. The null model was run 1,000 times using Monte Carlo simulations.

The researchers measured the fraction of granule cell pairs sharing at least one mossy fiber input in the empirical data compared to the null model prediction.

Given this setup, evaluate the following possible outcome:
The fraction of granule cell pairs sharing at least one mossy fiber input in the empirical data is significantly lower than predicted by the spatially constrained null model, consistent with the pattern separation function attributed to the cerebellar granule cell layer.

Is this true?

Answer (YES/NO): YES